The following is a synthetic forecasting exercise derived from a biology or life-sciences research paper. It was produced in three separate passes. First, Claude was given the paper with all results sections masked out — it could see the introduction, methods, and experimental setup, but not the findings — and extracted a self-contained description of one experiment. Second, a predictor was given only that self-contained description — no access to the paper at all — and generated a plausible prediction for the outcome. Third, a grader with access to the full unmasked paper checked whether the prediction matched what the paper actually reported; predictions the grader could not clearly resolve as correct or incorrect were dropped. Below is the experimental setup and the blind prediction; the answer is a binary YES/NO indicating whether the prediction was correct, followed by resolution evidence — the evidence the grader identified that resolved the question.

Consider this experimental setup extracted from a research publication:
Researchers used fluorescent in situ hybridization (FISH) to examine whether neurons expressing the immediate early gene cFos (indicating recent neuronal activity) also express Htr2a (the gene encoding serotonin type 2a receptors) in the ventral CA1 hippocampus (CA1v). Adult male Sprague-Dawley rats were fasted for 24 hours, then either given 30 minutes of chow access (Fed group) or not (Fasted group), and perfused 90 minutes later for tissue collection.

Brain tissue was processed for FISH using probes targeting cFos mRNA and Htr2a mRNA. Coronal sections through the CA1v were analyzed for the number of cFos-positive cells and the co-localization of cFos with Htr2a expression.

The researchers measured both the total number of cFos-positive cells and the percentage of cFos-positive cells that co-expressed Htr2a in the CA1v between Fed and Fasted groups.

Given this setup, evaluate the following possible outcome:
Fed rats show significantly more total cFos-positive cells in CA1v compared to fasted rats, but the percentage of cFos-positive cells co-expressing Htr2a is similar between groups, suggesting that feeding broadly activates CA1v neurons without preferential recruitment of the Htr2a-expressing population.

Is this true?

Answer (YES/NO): NO